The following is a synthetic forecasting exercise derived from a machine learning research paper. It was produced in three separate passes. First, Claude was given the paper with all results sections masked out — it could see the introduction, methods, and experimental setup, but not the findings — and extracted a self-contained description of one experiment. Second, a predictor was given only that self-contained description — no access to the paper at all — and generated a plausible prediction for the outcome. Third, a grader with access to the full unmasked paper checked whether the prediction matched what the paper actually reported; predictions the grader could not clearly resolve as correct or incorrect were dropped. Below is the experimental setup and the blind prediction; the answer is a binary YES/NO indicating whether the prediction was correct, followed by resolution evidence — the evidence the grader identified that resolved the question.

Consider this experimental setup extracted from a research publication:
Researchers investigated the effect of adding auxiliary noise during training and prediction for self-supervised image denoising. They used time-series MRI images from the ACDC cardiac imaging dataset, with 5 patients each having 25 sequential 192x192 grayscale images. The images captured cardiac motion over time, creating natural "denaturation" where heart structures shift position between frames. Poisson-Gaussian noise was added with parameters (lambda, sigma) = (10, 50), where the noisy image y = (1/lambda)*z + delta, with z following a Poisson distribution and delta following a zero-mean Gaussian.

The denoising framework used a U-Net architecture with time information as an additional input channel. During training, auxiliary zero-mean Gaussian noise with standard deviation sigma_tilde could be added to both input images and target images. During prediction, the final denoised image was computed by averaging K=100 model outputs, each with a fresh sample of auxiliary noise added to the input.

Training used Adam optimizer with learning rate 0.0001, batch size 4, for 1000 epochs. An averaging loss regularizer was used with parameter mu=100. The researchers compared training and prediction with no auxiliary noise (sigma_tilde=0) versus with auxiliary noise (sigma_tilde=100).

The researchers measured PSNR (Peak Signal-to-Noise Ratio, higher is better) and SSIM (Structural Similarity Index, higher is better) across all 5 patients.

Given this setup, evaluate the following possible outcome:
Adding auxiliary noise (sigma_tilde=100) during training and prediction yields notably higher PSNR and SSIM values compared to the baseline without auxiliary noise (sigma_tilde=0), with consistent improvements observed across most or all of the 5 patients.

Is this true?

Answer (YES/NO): NO